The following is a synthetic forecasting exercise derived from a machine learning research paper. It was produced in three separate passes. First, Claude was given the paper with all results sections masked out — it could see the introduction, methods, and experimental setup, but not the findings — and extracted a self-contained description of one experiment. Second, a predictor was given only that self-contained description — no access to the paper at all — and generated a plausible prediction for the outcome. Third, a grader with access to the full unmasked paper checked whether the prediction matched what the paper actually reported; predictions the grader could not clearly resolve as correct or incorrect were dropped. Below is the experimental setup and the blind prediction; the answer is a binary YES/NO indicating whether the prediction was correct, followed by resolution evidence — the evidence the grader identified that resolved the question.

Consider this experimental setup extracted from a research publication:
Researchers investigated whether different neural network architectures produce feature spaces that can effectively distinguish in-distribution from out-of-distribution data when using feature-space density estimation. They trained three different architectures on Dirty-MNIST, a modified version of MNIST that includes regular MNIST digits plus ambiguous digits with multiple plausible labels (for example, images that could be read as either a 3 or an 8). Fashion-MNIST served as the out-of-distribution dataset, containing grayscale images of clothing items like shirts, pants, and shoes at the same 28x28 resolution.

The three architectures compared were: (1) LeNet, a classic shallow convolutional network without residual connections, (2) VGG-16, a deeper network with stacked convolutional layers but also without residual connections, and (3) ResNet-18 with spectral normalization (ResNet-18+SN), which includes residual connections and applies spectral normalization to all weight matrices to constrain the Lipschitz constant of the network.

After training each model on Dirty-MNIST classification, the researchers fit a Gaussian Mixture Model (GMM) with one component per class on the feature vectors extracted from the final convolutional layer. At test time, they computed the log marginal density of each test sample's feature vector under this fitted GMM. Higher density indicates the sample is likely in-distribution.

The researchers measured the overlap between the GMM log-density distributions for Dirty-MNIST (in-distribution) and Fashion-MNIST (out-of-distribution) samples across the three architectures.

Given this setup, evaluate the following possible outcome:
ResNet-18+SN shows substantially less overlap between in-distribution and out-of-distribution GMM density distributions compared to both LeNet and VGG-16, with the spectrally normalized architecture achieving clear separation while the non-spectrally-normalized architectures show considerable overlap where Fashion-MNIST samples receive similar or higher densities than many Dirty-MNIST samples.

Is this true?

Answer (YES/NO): YES